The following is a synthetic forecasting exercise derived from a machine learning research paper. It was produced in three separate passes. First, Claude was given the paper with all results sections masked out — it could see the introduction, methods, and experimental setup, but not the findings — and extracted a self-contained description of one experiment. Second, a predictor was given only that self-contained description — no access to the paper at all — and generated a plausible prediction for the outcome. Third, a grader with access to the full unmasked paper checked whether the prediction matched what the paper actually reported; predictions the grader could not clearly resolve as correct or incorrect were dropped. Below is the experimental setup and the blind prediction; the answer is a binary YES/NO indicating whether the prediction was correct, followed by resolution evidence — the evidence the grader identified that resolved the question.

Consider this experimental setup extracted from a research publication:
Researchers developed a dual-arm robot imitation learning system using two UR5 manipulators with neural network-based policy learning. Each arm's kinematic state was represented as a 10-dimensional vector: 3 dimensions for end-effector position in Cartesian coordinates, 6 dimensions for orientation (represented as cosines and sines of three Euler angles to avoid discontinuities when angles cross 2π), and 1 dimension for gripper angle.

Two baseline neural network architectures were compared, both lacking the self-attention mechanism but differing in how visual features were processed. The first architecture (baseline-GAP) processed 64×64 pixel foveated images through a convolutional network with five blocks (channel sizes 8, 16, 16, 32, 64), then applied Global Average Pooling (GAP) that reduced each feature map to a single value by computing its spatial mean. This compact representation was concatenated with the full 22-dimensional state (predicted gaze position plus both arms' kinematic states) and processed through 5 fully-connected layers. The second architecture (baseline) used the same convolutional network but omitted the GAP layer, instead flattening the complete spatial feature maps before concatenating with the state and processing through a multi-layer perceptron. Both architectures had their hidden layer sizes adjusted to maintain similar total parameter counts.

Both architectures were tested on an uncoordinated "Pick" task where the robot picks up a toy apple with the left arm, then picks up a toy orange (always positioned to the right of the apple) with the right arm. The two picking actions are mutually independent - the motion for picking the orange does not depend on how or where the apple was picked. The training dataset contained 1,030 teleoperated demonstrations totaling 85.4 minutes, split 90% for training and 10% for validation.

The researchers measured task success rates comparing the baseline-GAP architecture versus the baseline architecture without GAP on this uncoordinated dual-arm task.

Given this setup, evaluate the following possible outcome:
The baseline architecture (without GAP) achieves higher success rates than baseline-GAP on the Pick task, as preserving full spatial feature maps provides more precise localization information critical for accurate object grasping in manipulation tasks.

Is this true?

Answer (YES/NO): YES